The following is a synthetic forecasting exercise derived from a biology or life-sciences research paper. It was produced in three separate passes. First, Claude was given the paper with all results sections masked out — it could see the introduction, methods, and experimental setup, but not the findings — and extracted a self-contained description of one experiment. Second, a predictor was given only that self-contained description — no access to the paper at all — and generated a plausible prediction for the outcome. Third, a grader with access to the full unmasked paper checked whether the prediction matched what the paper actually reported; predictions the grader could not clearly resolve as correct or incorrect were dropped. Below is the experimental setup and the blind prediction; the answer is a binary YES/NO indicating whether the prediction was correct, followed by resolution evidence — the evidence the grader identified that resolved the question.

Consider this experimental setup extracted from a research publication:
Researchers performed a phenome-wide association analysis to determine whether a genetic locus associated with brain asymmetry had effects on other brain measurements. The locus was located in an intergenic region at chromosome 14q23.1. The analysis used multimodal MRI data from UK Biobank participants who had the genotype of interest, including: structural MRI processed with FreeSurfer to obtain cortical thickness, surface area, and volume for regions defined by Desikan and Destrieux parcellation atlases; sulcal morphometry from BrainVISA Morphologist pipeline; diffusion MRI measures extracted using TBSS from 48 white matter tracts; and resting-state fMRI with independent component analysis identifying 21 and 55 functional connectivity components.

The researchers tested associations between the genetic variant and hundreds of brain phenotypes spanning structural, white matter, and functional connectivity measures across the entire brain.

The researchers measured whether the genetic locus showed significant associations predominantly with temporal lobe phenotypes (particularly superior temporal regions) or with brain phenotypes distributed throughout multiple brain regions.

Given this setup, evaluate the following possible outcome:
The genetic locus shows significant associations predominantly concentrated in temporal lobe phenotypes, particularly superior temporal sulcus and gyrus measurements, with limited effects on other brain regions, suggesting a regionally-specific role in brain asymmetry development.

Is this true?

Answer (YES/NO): YES